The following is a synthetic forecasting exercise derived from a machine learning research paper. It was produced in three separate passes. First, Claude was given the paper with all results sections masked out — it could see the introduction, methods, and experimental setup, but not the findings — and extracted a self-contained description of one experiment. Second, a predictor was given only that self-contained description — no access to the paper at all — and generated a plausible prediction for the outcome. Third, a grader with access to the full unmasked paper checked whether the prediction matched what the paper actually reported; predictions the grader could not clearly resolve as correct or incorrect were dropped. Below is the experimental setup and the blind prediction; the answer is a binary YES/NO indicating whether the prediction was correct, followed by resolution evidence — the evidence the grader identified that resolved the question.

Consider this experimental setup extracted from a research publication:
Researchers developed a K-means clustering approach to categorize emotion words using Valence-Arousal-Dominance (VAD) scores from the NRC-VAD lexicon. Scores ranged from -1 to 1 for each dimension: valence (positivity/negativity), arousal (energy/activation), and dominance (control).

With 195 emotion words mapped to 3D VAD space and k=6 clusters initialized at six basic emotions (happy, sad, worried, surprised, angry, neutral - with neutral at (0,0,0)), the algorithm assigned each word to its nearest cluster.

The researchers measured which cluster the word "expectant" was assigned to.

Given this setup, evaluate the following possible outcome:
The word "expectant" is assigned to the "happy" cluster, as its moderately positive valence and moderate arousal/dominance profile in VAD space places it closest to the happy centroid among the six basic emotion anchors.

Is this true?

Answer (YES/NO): NO